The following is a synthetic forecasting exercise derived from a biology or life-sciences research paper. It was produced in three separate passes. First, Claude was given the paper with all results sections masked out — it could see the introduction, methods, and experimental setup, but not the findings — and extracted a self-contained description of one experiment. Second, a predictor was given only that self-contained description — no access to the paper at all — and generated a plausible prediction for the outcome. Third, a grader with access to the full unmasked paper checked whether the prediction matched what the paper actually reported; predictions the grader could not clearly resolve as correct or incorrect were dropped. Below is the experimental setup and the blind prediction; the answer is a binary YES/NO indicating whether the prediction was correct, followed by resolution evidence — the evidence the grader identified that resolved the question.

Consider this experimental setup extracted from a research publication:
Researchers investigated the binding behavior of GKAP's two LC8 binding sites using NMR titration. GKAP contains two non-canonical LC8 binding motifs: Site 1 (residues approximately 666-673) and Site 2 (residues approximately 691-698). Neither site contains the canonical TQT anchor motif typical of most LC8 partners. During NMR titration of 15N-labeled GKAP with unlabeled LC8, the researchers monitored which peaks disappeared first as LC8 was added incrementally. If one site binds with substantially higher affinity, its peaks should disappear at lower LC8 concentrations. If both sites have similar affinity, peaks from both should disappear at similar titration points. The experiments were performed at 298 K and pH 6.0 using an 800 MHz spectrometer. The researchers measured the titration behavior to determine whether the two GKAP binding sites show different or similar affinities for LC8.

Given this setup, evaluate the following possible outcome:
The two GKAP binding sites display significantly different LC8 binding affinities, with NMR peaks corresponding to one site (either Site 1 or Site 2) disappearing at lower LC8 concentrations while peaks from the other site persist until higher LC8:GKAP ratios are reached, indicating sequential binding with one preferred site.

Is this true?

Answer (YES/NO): NO